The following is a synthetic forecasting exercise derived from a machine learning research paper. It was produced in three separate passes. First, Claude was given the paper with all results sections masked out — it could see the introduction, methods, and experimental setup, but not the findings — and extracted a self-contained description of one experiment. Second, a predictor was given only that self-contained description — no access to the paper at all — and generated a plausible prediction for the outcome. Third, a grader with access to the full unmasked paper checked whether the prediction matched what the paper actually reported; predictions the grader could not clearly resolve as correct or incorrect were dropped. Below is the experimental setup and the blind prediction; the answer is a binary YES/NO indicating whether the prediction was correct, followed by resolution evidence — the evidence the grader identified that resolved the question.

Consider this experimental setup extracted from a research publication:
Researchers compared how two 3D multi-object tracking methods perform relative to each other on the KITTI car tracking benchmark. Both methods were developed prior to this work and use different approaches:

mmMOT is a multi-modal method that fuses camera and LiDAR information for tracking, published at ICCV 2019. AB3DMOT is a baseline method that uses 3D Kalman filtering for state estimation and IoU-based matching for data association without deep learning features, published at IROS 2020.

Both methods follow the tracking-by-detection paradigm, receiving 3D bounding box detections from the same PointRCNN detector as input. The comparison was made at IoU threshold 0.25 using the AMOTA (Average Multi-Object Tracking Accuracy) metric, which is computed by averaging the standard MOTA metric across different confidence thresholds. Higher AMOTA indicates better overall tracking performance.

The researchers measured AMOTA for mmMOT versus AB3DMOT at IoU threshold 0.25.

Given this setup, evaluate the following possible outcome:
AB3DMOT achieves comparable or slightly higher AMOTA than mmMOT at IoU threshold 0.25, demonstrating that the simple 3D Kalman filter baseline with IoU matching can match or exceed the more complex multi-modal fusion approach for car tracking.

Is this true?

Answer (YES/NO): NO